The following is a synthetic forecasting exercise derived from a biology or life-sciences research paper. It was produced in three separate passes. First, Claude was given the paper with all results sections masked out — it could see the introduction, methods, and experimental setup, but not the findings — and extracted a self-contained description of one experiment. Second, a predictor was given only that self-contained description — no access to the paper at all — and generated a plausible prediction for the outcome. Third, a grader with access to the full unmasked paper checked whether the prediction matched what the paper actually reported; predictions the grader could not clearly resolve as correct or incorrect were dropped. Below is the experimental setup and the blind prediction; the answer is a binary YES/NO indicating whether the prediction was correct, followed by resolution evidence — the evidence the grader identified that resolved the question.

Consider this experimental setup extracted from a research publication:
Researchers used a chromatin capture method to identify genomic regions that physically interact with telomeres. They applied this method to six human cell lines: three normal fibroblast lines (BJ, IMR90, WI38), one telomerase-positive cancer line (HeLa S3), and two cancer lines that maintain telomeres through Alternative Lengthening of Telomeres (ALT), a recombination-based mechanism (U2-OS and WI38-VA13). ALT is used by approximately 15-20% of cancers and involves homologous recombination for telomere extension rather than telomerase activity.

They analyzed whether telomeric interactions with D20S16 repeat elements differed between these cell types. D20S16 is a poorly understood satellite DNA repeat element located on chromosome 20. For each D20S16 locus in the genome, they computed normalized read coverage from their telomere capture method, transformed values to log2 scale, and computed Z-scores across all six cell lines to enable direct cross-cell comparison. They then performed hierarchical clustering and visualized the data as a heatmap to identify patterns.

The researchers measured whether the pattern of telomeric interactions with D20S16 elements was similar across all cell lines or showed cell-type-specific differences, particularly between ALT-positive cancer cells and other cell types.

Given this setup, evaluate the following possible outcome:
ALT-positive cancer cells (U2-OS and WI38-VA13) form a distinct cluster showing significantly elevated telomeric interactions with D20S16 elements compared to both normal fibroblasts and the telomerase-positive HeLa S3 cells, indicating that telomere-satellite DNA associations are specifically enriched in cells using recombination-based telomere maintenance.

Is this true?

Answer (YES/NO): YES